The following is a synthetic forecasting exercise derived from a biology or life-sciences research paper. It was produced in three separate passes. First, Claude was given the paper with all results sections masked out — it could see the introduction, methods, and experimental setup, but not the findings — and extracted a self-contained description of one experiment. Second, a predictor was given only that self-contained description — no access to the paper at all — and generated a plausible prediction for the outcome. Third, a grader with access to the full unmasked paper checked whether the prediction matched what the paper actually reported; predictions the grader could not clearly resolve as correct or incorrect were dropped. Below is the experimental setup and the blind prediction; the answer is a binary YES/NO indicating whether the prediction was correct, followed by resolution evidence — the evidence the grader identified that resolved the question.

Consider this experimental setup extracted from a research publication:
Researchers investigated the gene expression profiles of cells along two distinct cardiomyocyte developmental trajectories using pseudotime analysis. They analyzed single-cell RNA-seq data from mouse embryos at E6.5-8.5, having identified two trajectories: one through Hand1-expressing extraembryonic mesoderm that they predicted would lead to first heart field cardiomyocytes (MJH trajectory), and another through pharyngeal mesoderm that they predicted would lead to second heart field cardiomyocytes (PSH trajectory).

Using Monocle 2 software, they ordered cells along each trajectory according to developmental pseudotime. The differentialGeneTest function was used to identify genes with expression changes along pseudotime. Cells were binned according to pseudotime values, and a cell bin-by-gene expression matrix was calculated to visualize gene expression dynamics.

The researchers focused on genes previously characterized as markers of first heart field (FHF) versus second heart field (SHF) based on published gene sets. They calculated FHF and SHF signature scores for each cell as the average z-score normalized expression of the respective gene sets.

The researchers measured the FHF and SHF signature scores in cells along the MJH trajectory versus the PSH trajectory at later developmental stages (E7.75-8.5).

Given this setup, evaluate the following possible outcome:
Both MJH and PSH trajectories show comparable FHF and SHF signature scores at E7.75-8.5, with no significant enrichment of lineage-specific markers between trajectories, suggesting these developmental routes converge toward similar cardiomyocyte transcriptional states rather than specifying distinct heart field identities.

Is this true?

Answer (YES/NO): NO